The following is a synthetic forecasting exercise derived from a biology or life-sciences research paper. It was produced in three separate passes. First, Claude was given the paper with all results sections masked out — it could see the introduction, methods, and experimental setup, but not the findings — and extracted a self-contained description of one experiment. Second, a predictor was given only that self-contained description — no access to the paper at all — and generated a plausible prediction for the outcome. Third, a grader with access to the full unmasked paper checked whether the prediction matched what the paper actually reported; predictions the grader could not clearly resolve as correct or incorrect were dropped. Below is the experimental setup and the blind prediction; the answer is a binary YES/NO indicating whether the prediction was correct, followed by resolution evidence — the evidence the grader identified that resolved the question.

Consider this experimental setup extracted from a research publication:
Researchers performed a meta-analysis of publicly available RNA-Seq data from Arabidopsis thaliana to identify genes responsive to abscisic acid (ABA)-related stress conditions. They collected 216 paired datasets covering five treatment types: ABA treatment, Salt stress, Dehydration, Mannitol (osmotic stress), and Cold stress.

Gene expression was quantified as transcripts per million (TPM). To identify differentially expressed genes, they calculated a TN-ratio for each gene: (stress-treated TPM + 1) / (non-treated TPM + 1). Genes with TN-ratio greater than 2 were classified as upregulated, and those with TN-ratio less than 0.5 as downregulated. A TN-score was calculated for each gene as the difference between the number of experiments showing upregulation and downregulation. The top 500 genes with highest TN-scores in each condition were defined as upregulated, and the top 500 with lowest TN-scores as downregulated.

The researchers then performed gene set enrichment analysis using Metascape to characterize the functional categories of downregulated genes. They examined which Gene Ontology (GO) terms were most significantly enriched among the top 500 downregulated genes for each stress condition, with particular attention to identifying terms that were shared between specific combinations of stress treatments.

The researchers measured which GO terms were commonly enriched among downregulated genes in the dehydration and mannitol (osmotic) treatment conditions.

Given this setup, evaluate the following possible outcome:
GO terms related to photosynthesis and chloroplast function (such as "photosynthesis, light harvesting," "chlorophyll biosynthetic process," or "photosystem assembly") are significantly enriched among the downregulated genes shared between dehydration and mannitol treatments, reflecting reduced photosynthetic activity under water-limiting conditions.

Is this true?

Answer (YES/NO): NO